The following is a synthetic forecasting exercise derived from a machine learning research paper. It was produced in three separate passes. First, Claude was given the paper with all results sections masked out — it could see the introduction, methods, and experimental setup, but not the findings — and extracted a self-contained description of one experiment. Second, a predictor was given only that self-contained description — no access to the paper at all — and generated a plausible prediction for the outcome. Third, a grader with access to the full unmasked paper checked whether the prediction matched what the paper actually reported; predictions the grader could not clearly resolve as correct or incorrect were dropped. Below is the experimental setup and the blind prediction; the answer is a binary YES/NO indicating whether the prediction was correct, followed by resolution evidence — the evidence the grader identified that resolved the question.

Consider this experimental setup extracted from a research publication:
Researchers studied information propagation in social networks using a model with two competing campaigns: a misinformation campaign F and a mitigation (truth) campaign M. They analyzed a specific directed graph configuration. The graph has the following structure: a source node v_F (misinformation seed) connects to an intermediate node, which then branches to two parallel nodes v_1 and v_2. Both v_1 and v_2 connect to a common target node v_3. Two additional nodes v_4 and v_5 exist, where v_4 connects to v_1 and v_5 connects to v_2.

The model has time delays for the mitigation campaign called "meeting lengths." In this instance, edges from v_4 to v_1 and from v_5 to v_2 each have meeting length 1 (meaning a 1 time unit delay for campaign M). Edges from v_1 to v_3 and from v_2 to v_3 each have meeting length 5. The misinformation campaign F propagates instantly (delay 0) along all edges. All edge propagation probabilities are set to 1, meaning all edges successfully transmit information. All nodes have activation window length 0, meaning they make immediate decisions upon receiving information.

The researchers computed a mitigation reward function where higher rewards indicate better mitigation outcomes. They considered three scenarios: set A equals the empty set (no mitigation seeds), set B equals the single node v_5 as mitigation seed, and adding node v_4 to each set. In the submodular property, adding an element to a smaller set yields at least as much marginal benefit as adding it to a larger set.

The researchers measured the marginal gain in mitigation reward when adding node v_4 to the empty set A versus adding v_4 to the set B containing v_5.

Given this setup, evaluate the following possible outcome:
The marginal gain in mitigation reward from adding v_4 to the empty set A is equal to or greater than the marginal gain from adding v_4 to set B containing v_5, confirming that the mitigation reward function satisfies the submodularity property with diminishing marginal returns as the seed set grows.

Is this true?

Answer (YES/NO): NO